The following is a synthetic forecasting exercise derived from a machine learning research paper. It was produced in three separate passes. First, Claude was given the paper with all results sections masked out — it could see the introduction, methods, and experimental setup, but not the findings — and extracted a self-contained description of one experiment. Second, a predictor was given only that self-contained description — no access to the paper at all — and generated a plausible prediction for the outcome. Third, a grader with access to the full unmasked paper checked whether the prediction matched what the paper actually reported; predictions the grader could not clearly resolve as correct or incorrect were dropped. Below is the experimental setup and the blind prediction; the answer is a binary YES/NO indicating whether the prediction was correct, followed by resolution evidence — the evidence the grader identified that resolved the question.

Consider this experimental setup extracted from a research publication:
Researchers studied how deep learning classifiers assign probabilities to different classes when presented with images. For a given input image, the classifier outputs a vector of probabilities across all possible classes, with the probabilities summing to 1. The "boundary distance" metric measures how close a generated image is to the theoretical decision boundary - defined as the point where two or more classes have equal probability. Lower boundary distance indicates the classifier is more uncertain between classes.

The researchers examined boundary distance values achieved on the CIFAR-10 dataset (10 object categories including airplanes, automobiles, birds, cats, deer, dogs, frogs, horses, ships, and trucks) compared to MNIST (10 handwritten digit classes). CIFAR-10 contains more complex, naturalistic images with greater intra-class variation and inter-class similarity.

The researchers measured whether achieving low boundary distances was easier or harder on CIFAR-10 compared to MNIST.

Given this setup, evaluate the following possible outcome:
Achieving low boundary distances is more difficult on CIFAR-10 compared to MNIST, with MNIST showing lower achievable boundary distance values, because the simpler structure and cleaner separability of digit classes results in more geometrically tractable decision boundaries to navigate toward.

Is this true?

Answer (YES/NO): YES